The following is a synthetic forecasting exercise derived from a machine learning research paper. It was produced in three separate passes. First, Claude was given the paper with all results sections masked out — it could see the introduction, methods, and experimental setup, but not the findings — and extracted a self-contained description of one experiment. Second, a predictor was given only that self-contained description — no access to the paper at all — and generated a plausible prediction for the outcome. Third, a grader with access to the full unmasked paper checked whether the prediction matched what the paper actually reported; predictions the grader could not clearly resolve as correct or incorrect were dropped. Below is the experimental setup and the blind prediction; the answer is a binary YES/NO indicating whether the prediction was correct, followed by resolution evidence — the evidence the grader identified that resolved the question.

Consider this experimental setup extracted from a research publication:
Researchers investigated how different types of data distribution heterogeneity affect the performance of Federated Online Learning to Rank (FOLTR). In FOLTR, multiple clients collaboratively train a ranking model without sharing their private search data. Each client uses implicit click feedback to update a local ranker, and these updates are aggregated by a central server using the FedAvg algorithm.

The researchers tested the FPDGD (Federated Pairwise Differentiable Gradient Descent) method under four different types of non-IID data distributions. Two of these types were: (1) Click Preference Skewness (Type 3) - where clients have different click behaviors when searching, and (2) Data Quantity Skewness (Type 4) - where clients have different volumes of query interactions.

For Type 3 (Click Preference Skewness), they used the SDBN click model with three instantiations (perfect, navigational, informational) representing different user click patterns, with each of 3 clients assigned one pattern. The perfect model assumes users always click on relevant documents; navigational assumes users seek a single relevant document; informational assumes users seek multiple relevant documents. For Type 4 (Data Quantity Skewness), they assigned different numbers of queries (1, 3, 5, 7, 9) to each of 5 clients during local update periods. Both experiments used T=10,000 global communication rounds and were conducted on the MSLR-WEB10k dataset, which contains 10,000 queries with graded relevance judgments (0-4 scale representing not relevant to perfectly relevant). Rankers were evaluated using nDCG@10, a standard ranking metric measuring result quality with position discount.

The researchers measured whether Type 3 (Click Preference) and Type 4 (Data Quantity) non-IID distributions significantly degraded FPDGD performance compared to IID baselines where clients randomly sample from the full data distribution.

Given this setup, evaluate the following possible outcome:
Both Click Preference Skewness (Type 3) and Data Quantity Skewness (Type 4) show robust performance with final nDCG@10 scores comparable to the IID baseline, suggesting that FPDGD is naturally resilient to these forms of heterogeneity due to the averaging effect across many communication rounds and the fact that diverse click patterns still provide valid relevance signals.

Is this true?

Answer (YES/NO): YES